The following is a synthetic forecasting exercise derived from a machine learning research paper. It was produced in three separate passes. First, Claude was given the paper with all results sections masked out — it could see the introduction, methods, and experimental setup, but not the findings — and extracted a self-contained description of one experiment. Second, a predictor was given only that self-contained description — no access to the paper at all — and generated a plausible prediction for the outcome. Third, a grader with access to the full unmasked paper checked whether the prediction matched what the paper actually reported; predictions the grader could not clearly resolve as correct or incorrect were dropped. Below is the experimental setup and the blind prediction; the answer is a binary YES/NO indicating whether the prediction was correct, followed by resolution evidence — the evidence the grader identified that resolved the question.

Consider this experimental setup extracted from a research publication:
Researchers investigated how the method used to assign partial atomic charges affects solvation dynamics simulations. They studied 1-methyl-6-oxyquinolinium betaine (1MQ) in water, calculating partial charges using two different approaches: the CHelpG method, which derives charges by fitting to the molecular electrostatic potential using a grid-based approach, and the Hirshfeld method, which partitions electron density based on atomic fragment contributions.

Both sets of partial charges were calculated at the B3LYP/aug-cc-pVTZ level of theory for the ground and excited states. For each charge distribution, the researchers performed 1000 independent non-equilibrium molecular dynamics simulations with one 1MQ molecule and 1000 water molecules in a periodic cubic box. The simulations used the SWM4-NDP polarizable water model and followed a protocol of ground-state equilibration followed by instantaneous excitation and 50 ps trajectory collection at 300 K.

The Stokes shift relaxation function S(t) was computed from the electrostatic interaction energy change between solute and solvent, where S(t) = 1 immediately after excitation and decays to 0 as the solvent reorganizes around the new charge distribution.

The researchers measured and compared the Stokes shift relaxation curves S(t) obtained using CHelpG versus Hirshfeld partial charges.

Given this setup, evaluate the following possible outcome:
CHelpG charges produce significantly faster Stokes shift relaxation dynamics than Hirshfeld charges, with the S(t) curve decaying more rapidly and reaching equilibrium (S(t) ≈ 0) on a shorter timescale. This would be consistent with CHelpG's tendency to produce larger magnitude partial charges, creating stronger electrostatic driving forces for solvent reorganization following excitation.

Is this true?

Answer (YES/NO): NO